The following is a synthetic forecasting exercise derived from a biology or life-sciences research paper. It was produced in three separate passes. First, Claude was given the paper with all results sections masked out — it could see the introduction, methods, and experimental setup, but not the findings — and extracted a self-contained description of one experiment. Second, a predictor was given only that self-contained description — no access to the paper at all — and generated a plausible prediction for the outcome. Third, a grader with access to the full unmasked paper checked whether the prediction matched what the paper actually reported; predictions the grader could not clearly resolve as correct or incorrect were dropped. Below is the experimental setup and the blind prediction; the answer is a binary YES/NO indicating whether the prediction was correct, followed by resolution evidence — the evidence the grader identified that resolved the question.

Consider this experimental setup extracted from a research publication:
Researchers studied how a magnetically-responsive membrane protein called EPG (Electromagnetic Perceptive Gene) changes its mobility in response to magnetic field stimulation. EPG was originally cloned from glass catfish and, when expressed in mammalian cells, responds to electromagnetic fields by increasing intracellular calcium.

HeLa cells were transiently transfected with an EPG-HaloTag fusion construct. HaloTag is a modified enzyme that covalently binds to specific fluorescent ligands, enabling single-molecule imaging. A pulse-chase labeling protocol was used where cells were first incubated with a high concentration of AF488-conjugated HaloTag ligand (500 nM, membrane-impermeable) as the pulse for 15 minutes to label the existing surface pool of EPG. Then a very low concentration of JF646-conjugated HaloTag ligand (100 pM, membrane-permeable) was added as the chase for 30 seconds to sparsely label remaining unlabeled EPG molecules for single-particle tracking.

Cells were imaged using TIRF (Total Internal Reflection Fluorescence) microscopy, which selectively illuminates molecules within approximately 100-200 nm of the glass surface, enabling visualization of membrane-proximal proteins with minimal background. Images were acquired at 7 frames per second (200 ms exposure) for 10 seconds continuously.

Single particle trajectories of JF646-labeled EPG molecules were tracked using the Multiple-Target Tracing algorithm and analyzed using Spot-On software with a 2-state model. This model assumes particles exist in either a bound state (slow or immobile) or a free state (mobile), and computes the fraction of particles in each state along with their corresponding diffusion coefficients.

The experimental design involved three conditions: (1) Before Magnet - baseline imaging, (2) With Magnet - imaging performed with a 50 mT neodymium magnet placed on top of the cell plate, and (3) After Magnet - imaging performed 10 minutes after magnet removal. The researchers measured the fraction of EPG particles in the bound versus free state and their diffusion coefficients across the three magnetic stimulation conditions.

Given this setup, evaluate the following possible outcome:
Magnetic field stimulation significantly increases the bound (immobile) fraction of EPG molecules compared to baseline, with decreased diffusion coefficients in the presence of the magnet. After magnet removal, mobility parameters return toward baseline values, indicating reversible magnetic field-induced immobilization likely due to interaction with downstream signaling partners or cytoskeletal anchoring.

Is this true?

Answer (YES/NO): NO